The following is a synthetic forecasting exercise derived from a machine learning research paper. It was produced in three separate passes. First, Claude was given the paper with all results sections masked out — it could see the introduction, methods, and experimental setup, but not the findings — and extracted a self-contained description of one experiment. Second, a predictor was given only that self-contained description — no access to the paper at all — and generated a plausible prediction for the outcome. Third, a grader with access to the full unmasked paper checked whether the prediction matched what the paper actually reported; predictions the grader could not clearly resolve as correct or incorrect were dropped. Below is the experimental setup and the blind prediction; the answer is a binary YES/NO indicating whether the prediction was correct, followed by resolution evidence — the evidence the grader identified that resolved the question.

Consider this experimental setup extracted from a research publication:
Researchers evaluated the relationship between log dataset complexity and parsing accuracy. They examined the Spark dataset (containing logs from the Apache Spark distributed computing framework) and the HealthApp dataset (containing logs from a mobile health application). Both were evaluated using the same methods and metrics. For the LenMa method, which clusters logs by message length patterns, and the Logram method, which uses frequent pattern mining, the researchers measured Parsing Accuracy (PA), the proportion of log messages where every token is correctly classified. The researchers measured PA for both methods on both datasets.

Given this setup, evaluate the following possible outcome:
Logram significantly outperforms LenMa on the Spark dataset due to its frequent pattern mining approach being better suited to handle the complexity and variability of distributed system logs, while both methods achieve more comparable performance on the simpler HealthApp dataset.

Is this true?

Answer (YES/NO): YES